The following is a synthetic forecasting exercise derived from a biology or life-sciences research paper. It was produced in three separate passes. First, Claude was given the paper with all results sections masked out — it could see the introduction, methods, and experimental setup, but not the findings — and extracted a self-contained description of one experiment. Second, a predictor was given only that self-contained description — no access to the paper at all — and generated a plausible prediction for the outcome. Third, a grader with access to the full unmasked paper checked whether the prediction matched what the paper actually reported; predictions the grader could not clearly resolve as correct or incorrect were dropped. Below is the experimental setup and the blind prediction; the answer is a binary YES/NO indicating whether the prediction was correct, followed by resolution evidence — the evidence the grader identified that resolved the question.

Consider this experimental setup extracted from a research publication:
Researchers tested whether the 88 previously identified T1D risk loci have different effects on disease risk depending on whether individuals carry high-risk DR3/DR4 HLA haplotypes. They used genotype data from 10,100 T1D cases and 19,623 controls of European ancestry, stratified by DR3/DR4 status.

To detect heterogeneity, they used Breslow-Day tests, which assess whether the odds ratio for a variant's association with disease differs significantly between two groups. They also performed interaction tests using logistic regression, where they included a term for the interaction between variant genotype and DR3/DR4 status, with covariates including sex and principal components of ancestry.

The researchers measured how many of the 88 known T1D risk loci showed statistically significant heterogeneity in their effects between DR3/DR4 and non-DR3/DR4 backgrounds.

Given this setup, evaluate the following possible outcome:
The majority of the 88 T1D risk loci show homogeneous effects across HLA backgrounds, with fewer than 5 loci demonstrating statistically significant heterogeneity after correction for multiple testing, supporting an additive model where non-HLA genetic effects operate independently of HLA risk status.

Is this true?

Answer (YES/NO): NO